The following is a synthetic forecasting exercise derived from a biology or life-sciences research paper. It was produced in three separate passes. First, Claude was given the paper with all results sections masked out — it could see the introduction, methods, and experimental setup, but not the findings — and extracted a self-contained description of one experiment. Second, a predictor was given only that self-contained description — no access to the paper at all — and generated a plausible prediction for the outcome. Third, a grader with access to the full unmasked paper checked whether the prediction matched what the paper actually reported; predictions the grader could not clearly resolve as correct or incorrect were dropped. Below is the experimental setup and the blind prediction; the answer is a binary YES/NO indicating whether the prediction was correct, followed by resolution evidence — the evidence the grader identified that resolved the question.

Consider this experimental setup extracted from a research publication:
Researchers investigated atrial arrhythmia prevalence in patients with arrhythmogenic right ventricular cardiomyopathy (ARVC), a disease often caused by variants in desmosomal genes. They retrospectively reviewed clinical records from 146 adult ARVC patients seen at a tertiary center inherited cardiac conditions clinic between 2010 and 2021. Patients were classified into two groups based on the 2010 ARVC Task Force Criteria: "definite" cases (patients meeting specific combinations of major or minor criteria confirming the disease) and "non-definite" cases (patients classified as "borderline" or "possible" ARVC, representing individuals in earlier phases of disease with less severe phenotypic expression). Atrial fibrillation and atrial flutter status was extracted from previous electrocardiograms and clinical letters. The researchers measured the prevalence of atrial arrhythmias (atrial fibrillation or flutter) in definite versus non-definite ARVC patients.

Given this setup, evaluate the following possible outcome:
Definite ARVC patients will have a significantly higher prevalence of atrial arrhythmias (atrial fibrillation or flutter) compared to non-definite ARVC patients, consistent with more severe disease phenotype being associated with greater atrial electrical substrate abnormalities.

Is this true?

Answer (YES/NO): YES